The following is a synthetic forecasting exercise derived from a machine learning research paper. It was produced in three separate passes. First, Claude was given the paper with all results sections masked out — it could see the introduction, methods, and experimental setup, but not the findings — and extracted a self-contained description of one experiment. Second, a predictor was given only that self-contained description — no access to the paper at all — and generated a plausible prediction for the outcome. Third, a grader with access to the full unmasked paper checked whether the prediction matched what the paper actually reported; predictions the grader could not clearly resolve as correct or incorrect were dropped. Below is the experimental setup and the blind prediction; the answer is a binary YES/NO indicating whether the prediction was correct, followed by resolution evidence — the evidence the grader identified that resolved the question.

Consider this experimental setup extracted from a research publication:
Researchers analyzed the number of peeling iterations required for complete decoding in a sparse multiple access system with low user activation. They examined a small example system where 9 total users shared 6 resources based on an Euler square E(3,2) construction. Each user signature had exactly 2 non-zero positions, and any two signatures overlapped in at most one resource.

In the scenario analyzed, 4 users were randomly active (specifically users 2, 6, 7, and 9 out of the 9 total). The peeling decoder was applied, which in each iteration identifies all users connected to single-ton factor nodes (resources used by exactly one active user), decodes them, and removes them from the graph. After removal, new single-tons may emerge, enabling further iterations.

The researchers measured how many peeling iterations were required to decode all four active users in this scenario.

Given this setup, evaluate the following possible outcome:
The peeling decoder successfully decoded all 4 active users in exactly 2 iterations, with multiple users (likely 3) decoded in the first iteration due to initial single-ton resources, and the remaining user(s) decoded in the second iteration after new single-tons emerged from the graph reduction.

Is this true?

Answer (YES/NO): YES